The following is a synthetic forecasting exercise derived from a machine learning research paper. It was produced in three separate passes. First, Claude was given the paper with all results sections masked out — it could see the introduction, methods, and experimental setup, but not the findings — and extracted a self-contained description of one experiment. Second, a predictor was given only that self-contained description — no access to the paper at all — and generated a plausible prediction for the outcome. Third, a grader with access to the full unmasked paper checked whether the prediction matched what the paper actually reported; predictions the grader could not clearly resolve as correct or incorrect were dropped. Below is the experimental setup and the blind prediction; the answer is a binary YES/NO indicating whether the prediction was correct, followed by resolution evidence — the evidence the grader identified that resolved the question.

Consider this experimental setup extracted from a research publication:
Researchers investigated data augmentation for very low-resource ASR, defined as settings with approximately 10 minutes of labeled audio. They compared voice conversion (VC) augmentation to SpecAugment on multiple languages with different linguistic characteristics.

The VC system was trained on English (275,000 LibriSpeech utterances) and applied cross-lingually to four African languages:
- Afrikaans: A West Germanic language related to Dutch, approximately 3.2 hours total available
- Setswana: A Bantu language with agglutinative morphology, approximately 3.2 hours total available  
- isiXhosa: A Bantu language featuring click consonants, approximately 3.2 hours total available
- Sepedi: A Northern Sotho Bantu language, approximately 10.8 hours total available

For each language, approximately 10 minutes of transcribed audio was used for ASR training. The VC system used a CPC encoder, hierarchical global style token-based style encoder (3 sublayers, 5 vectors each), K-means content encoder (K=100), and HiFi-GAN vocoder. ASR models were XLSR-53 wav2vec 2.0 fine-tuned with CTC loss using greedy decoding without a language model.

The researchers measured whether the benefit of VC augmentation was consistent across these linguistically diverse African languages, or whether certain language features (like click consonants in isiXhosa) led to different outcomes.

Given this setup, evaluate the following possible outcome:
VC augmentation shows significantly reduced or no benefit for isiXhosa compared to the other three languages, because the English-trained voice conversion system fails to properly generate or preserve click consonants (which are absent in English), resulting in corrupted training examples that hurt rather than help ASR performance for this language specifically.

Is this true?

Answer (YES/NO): NO